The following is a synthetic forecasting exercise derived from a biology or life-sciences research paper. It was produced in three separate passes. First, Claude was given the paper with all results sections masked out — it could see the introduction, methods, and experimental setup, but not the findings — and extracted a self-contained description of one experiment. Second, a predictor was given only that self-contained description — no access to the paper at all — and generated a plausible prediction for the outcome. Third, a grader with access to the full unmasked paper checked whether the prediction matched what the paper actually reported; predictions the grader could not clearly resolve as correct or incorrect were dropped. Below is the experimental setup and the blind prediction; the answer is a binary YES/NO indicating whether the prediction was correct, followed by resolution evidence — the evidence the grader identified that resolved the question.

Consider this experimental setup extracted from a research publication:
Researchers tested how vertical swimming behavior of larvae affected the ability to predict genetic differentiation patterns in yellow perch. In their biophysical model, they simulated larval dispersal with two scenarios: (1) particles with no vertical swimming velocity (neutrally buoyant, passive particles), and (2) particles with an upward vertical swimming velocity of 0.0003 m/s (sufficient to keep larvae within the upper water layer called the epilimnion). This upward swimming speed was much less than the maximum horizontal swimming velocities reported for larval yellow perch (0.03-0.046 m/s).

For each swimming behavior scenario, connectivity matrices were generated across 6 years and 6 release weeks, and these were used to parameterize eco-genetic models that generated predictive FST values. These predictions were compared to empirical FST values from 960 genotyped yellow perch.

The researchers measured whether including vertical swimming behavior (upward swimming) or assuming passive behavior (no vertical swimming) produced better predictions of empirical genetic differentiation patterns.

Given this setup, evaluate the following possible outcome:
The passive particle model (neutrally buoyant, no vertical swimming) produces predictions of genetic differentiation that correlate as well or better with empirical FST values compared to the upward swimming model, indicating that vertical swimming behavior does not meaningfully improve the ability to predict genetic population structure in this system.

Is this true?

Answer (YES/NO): YES